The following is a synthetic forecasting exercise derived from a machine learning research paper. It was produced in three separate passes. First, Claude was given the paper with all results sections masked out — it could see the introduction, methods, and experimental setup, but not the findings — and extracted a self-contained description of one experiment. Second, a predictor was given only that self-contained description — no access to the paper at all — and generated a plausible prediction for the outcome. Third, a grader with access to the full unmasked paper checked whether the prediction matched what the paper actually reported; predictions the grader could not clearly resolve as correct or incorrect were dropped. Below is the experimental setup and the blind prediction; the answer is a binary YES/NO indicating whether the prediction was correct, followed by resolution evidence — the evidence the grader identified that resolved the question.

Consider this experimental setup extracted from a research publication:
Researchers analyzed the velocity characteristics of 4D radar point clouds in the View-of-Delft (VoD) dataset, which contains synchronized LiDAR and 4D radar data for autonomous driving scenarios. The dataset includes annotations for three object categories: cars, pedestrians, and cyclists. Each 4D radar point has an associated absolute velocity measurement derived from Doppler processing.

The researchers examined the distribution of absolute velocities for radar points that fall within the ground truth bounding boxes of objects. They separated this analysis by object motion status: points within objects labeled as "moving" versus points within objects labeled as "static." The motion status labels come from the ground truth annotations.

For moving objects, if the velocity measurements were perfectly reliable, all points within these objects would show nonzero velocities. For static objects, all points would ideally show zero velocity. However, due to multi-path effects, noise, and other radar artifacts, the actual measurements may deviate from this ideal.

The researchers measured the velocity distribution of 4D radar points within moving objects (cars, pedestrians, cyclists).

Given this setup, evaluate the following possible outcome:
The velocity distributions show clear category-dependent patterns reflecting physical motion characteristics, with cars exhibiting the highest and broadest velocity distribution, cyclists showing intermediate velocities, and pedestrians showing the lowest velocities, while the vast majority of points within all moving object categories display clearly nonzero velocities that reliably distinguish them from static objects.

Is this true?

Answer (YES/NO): NO